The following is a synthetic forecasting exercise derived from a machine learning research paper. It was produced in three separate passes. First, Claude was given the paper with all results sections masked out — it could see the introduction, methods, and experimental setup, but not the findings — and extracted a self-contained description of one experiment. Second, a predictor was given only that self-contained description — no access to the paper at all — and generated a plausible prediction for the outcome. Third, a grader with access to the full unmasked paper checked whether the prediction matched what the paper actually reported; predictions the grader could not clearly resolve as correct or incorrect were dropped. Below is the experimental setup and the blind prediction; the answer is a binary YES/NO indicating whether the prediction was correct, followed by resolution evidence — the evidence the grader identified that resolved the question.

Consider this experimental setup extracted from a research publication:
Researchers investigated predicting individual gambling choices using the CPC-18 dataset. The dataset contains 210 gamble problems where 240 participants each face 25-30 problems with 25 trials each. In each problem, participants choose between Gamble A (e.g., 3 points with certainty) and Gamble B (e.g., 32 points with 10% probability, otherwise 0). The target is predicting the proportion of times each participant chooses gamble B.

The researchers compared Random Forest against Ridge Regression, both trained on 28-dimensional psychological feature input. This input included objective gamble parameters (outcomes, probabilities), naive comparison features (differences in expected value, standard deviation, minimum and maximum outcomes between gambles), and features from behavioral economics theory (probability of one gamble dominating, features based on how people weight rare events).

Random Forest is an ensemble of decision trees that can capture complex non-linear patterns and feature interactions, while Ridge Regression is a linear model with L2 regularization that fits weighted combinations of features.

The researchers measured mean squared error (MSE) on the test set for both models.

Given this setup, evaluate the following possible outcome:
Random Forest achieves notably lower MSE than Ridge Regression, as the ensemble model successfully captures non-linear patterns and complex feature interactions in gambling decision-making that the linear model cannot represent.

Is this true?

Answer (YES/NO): NO